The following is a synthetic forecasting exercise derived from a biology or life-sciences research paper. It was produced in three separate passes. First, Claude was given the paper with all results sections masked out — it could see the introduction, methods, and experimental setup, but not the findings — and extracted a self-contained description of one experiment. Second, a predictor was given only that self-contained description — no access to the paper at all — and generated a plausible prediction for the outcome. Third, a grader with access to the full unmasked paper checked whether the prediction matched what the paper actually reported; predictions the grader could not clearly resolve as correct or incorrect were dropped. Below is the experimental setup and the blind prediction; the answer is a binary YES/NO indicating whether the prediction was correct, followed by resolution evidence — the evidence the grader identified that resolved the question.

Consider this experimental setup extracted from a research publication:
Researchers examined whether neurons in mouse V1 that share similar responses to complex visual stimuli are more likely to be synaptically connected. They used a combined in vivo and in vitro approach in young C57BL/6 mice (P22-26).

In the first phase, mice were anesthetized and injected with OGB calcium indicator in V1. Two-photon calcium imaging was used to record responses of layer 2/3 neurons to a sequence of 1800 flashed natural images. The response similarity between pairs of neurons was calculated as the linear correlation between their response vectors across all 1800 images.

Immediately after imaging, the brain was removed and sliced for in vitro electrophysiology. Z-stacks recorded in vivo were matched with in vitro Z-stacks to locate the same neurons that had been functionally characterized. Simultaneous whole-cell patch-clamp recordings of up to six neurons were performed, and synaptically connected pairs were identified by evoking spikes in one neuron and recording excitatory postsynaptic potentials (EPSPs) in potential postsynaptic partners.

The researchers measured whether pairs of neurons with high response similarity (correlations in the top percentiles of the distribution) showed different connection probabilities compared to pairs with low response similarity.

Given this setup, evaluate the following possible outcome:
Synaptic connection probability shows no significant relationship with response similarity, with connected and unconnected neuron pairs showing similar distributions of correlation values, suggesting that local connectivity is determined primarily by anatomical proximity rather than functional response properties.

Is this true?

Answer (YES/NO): NO